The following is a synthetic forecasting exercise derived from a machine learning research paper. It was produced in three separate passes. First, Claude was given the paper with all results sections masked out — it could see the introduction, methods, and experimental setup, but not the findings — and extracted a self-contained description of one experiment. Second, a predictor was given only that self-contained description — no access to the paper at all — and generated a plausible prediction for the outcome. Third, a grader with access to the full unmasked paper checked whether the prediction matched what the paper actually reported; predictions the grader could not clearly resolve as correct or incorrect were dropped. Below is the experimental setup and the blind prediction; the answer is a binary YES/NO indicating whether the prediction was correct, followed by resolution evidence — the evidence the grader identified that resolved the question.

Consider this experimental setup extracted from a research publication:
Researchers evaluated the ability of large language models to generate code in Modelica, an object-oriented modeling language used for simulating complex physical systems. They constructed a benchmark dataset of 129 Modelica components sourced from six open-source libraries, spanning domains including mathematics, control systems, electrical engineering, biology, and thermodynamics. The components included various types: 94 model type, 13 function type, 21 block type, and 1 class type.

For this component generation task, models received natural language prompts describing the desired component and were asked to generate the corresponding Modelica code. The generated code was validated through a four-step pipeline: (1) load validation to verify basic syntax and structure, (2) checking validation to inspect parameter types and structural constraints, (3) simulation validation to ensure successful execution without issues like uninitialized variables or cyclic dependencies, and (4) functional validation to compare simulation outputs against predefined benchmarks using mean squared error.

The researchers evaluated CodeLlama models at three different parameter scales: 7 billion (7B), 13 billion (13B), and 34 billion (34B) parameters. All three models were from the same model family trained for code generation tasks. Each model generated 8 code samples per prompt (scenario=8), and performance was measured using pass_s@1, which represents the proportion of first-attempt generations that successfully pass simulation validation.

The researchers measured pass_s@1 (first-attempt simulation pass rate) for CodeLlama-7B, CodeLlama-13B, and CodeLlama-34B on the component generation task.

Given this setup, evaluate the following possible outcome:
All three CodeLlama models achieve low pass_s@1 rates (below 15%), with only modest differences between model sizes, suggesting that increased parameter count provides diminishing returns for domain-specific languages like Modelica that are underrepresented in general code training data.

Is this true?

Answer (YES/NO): NO